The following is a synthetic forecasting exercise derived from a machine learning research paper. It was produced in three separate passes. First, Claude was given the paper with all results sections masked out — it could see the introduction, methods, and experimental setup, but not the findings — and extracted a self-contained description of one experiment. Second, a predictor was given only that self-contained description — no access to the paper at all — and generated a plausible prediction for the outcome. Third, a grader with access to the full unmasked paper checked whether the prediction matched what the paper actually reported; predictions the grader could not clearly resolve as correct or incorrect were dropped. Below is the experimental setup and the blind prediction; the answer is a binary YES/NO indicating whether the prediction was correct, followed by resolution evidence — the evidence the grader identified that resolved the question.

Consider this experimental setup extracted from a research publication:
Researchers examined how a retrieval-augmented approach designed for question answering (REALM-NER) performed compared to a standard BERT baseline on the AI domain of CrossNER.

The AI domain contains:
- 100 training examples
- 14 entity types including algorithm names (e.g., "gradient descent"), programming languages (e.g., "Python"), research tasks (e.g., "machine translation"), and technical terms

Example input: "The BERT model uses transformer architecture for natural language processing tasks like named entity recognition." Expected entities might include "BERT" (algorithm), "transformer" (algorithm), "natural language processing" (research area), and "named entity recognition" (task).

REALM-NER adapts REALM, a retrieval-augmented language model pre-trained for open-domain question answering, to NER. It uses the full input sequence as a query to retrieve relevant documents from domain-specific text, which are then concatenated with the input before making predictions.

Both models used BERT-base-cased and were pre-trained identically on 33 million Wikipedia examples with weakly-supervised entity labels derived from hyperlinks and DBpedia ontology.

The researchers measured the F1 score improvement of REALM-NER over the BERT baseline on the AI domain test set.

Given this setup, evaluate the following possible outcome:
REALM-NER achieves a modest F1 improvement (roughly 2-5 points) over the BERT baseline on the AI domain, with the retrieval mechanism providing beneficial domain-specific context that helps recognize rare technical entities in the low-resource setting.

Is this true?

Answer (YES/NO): YES